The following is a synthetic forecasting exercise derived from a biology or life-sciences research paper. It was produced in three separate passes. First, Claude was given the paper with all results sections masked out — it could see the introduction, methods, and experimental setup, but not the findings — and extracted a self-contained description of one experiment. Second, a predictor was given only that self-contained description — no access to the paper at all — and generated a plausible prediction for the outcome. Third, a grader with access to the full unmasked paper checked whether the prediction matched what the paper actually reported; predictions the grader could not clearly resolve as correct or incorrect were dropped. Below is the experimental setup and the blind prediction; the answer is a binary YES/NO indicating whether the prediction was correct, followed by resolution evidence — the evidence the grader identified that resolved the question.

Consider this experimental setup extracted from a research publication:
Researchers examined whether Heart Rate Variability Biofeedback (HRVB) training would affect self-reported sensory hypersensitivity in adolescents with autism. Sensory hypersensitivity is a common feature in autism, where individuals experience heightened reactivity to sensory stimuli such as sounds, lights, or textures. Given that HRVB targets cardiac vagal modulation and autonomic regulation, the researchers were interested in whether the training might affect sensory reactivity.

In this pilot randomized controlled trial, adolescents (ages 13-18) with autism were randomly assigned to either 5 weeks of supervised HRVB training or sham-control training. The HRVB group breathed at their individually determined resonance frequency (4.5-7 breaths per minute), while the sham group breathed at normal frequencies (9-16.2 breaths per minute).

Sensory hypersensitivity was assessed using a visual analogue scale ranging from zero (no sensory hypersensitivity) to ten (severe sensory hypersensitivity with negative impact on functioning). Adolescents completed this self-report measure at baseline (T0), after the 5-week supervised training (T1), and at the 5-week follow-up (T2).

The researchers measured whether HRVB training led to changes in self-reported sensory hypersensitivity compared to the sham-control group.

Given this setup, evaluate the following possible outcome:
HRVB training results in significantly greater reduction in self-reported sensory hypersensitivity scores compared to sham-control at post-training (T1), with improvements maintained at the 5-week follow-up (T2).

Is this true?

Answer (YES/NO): NO